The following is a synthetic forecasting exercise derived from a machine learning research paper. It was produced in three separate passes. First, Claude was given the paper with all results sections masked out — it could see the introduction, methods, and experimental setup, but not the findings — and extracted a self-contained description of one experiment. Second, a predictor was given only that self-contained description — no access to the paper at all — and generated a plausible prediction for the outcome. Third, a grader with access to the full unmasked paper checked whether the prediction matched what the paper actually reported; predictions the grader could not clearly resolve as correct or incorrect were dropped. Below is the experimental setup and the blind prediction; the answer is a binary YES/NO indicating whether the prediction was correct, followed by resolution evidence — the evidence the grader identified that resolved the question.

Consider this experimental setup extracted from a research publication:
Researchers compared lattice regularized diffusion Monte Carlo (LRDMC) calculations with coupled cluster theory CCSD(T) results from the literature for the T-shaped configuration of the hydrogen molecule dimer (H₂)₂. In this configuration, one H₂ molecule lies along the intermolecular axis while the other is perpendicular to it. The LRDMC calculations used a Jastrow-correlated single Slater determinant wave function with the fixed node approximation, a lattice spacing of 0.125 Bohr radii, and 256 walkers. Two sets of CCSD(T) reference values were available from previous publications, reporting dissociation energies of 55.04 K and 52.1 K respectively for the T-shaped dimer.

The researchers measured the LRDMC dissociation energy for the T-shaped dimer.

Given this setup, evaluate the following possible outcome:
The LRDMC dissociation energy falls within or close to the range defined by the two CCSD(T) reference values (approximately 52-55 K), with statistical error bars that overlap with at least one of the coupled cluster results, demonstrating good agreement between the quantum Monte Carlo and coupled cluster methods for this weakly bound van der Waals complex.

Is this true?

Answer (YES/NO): NO